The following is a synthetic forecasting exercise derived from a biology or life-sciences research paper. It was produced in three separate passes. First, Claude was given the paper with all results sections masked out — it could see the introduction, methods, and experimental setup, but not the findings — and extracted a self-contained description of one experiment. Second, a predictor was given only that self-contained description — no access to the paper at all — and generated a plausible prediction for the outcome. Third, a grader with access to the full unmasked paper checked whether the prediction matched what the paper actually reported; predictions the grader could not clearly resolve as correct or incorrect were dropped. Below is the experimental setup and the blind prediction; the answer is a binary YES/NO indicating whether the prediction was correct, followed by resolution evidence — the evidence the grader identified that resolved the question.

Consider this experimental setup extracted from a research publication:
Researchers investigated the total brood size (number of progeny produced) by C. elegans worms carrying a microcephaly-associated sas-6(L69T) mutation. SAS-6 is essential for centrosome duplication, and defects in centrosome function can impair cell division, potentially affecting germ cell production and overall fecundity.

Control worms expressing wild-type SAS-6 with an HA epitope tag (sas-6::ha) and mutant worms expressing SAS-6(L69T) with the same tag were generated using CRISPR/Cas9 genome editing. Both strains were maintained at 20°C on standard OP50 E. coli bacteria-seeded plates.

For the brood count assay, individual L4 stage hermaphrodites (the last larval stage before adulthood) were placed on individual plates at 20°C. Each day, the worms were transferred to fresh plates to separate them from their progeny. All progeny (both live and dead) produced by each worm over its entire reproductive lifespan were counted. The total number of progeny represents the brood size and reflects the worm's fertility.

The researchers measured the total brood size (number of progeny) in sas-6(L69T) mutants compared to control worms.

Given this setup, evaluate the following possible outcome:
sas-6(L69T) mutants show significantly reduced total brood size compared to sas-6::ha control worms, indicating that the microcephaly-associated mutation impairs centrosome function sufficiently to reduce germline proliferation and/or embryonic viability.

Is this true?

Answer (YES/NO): NO